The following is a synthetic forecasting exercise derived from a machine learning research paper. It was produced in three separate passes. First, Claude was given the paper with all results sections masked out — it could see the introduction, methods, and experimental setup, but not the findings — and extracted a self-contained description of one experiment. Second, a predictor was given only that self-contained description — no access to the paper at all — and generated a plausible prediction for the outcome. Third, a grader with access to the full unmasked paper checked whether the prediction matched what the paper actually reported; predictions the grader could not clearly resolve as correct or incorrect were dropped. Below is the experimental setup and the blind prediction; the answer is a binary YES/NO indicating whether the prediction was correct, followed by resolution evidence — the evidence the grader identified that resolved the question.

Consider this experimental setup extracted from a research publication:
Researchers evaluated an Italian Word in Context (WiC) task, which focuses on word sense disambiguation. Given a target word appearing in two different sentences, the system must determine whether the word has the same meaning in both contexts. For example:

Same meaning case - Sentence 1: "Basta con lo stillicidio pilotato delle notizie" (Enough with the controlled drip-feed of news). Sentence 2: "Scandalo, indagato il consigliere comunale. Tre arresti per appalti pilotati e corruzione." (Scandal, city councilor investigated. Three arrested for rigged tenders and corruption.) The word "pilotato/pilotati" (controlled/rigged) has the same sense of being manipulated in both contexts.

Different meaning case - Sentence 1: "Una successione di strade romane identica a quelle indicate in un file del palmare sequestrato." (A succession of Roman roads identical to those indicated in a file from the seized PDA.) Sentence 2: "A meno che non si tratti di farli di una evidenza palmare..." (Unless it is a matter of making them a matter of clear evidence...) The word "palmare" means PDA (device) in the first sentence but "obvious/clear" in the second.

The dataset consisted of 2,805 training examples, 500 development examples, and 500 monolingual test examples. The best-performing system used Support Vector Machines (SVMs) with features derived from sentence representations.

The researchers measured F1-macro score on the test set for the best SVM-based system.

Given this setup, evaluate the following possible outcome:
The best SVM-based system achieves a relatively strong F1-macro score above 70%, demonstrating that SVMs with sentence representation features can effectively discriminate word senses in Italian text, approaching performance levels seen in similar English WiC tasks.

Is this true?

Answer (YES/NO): YES